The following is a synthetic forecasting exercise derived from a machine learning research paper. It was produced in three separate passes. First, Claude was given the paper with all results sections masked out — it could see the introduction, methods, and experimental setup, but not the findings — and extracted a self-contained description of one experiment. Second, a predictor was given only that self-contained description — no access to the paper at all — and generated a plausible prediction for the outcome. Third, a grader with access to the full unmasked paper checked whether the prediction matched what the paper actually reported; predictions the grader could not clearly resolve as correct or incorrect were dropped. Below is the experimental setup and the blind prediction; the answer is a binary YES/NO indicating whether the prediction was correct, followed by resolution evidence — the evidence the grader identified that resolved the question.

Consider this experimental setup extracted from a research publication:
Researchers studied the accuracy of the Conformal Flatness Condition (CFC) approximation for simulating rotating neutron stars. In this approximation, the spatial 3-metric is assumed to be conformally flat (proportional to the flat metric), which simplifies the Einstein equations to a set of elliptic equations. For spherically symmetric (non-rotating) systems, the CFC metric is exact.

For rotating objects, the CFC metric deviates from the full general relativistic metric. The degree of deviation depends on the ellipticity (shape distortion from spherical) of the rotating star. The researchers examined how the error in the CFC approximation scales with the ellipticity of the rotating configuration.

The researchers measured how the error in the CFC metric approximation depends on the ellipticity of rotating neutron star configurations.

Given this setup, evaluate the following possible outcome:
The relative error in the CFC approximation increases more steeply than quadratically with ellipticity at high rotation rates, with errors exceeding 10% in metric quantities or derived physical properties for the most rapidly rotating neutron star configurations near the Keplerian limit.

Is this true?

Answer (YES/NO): NO